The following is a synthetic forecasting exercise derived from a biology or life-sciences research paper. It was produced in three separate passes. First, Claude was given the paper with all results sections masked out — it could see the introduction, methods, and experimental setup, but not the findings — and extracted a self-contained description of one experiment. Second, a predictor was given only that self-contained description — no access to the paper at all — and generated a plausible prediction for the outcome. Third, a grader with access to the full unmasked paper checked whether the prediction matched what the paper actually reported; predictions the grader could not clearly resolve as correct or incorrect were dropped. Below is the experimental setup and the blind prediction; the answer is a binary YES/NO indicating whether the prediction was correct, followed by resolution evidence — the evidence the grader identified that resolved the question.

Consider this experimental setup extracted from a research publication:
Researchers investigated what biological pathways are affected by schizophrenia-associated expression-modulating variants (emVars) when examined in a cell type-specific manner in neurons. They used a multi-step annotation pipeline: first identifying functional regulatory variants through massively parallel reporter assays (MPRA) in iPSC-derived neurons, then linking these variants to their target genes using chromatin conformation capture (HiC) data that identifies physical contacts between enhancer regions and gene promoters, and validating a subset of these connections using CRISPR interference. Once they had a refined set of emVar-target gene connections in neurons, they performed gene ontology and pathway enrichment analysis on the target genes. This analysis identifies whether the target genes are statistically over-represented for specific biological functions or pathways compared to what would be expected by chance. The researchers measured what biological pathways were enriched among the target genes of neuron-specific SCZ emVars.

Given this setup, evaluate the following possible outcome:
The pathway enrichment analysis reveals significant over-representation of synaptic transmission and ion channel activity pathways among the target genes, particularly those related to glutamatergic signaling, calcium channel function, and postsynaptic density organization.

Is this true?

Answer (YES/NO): NO